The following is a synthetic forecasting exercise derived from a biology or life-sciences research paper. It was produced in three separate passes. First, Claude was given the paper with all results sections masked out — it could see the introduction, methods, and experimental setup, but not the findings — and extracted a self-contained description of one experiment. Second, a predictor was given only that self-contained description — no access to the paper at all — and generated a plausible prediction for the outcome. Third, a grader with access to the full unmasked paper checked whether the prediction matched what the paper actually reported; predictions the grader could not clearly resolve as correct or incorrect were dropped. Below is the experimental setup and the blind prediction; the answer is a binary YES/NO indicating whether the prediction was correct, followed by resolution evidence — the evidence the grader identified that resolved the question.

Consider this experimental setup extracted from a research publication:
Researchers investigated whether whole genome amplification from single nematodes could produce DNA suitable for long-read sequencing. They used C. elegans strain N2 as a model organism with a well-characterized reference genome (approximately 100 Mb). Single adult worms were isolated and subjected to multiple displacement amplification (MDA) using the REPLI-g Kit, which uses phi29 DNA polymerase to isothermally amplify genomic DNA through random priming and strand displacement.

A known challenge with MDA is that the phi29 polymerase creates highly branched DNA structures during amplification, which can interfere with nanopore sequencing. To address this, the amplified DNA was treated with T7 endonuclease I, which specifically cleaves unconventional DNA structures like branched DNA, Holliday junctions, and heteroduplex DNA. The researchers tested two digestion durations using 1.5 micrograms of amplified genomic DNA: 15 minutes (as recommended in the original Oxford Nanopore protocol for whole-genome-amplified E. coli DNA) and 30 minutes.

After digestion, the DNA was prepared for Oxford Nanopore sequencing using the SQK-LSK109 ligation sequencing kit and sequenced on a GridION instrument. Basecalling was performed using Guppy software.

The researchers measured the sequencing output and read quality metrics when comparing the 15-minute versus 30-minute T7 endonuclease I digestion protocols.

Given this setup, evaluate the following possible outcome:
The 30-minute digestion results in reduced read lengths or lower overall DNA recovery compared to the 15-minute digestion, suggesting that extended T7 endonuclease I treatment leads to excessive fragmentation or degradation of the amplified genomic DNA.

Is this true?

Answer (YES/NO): NO